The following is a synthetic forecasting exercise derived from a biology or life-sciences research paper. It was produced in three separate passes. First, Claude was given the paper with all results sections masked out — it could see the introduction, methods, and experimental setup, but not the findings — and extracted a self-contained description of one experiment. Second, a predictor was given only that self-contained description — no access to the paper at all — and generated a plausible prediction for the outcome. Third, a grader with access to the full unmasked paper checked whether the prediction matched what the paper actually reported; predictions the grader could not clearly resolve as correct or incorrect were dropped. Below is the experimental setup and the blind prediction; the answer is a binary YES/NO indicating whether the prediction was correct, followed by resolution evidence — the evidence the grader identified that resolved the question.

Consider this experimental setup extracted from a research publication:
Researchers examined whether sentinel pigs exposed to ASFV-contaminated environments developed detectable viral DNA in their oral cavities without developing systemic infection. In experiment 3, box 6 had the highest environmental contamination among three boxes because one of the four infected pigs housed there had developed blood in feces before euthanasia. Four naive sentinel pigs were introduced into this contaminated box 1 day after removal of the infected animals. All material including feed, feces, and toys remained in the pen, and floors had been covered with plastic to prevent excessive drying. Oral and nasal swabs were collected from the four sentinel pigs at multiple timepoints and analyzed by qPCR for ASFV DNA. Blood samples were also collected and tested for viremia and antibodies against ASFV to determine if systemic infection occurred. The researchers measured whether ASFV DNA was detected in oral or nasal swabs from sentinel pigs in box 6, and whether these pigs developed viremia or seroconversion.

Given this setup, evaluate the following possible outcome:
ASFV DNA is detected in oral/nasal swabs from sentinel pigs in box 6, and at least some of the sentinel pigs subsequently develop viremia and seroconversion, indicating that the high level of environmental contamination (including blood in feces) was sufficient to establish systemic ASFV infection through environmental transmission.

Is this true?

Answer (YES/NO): NO